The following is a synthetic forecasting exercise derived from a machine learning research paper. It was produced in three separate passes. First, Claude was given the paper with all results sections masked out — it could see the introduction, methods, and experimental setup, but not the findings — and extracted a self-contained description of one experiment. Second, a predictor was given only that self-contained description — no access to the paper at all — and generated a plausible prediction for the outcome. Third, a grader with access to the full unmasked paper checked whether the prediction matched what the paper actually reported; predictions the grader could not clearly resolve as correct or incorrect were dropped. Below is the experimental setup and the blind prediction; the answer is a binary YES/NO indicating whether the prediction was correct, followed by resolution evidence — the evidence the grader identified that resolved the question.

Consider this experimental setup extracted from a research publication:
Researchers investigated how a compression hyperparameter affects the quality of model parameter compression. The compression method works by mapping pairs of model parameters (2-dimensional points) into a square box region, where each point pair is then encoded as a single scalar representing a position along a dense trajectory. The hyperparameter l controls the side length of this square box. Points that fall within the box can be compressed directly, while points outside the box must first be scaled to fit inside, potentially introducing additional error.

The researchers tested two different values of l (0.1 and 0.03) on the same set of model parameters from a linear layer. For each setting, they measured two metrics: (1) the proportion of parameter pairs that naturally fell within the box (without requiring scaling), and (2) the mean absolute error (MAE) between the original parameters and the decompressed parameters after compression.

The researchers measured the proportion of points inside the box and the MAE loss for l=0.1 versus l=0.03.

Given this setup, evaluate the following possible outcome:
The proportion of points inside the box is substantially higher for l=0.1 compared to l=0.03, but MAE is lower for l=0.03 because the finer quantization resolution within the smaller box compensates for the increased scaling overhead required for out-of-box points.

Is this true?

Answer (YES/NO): NO